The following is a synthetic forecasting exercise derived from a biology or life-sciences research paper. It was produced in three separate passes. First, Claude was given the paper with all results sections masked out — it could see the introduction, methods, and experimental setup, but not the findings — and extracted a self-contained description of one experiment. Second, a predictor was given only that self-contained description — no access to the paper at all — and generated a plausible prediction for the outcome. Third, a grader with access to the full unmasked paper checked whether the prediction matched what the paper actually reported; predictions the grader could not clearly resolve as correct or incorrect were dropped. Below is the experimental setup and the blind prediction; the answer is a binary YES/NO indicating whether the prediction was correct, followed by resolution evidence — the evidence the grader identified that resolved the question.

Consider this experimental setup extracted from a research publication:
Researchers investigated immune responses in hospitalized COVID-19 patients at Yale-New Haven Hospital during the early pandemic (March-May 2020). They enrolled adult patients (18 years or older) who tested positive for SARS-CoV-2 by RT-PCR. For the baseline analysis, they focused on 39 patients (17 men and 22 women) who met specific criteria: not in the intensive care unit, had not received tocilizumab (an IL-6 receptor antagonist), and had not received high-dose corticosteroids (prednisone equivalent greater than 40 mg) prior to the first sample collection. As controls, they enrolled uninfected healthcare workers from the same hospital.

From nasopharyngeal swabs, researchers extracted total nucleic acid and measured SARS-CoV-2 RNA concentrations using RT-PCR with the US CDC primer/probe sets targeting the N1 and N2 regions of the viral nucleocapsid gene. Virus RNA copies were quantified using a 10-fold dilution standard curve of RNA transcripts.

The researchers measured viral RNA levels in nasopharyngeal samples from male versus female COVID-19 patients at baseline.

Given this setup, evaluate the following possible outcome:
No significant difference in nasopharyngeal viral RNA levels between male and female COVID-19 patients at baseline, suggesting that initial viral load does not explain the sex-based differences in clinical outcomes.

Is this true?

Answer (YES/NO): YES